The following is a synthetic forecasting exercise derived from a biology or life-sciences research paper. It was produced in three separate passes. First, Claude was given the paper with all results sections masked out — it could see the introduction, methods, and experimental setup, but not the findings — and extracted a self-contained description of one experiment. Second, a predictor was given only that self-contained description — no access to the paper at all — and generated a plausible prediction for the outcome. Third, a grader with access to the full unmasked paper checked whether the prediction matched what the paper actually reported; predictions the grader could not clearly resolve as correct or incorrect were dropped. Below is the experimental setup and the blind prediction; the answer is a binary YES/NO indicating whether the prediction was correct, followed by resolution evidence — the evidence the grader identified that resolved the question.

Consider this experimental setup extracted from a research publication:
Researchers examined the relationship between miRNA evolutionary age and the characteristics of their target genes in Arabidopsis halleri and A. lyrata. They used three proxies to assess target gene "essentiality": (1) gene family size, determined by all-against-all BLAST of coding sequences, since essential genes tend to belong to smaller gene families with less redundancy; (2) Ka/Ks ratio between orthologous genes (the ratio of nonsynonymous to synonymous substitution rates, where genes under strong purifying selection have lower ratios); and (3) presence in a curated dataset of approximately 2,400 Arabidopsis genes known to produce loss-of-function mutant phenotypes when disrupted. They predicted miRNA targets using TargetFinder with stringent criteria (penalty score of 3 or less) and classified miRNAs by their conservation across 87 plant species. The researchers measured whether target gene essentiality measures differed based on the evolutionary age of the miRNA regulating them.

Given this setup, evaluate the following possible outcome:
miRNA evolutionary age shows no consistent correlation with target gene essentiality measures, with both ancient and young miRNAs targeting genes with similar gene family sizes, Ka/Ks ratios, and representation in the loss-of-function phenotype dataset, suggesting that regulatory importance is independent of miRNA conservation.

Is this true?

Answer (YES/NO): NO